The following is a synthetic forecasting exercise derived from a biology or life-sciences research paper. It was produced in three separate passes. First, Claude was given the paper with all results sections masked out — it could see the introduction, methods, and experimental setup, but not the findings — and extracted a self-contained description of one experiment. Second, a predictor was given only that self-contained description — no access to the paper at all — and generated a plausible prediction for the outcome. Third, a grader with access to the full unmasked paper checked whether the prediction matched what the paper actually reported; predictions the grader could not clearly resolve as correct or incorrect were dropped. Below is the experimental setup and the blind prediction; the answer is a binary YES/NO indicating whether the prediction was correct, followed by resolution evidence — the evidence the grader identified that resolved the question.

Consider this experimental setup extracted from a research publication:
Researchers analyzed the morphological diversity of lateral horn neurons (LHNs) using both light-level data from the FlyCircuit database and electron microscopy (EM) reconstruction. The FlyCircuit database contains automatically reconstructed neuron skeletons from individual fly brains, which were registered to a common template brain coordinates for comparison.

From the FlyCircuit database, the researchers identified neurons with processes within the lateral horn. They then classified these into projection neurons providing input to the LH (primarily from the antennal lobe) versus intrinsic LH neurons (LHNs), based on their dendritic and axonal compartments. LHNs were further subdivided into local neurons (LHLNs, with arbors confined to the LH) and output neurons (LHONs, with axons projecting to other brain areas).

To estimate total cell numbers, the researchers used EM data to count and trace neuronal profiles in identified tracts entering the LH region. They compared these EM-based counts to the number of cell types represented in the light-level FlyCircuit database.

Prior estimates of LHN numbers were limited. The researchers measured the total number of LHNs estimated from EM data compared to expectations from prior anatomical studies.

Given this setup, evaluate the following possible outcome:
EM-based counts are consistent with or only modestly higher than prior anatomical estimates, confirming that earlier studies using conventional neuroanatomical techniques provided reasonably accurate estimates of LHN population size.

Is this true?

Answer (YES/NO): NO